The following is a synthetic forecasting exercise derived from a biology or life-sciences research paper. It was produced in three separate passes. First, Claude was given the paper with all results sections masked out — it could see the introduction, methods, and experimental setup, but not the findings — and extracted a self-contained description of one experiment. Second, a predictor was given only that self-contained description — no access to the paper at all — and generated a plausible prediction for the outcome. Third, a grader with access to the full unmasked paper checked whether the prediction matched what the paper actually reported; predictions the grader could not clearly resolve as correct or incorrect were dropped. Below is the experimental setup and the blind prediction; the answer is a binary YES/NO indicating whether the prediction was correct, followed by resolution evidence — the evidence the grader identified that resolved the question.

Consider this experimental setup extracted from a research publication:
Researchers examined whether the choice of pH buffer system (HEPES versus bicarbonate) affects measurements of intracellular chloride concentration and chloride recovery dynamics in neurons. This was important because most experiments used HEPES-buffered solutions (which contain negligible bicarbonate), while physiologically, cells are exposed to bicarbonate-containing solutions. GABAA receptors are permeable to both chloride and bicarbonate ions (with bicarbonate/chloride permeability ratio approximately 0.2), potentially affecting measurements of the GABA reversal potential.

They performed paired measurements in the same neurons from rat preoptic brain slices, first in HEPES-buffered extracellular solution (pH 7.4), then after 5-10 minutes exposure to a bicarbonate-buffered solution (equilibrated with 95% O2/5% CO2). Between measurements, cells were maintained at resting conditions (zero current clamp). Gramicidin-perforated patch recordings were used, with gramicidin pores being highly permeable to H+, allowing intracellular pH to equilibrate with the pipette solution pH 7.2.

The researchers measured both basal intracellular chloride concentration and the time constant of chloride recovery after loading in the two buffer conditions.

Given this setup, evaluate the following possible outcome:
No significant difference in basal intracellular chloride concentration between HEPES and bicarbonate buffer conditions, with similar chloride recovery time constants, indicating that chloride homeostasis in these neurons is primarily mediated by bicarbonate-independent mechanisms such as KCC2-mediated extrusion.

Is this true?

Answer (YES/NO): YES